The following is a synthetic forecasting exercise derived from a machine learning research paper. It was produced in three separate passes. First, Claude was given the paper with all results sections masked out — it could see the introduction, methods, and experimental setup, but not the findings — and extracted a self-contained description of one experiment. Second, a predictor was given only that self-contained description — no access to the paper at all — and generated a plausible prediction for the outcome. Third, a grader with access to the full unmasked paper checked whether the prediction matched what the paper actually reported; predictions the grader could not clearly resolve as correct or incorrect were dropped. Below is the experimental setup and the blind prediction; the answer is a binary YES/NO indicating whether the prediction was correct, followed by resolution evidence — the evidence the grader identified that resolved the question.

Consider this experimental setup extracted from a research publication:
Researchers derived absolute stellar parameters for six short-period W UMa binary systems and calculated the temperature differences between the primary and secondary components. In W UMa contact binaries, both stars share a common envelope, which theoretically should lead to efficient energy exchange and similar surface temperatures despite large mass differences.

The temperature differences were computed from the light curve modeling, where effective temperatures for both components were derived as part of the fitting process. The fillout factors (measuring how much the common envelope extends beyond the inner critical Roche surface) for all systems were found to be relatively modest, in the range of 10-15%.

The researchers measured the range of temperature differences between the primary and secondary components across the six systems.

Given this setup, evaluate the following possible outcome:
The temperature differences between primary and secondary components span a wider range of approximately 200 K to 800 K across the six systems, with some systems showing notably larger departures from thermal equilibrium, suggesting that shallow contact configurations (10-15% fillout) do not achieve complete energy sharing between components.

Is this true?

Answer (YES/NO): NO